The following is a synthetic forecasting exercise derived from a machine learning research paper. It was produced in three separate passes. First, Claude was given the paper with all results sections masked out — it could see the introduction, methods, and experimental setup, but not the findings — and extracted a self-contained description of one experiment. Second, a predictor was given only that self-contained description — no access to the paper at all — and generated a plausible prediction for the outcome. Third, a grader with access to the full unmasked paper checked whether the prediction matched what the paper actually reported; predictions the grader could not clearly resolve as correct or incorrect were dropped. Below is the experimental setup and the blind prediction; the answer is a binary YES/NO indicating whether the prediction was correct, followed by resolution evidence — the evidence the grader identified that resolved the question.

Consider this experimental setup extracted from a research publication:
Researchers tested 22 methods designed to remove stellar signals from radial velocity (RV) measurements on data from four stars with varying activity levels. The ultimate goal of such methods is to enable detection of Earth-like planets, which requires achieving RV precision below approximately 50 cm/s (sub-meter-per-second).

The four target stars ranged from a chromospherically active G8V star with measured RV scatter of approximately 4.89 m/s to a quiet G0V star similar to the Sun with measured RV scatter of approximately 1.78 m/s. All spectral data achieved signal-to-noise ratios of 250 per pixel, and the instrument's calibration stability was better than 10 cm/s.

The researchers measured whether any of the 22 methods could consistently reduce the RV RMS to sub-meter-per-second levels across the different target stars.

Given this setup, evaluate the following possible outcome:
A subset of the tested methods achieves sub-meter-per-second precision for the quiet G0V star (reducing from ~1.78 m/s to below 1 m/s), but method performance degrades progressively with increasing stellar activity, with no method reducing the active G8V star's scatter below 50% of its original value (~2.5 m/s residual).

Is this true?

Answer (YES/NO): NO